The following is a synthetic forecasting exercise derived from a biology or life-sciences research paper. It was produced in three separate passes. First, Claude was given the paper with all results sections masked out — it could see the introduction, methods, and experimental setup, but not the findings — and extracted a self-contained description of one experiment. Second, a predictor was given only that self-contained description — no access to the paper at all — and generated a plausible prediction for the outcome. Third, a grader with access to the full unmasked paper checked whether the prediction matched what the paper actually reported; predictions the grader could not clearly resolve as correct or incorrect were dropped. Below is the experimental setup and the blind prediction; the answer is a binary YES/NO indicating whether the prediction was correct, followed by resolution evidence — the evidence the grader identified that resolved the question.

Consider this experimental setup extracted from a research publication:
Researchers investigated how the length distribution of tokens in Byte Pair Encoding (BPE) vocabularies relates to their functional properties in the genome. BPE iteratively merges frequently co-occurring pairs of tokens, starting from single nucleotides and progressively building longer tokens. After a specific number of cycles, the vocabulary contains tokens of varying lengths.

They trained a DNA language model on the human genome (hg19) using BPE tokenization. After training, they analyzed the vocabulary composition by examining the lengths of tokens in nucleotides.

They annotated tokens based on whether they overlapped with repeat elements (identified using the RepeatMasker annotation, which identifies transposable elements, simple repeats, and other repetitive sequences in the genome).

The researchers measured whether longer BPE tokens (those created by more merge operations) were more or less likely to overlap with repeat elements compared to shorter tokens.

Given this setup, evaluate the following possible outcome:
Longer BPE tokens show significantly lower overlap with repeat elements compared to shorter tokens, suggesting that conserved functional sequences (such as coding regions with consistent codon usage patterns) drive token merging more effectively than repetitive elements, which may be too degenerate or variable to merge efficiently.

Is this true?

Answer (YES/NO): NO